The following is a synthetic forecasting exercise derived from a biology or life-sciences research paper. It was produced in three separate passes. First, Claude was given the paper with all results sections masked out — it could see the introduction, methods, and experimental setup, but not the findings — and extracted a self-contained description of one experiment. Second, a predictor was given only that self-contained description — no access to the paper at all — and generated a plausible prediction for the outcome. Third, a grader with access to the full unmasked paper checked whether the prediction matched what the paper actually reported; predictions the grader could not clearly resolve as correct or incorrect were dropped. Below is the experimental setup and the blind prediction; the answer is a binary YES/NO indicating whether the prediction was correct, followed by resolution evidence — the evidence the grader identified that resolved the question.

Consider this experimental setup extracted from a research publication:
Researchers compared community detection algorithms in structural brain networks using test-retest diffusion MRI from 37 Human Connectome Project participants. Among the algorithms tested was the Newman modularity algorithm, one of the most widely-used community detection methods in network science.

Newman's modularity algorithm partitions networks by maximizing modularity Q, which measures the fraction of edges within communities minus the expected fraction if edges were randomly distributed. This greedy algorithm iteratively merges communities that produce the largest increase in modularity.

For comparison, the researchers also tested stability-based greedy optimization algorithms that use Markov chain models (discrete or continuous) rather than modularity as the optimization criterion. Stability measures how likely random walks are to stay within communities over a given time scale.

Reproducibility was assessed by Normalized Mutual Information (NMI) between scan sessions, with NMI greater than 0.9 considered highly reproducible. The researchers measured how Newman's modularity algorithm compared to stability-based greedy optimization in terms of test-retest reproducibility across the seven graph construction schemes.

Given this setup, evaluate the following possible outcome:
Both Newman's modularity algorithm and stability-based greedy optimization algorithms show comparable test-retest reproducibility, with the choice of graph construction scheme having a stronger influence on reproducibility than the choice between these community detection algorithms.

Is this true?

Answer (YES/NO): NO